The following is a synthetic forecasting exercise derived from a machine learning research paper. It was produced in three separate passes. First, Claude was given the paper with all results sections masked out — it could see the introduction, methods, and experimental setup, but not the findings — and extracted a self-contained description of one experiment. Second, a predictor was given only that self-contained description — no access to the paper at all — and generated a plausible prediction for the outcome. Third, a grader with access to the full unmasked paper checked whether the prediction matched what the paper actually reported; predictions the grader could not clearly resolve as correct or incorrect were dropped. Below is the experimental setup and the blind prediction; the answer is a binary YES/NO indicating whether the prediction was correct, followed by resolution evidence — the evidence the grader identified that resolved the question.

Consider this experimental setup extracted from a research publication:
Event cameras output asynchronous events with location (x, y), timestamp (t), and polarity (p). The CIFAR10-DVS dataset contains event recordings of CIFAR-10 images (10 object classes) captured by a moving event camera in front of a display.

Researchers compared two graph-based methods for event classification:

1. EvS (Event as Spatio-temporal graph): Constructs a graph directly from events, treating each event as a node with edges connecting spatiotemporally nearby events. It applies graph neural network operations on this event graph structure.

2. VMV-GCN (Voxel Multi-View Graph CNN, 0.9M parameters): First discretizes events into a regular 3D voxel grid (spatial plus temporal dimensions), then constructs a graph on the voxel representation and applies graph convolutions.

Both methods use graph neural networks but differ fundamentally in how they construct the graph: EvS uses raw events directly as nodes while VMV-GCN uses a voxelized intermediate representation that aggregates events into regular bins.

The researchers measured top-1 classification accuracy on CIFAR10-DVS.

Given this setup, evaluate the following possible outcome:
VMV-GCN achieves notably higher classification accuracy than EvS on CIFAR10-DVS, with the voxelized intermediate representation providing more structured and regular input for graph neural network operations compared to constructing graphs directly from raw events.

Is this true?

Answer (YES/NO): NO